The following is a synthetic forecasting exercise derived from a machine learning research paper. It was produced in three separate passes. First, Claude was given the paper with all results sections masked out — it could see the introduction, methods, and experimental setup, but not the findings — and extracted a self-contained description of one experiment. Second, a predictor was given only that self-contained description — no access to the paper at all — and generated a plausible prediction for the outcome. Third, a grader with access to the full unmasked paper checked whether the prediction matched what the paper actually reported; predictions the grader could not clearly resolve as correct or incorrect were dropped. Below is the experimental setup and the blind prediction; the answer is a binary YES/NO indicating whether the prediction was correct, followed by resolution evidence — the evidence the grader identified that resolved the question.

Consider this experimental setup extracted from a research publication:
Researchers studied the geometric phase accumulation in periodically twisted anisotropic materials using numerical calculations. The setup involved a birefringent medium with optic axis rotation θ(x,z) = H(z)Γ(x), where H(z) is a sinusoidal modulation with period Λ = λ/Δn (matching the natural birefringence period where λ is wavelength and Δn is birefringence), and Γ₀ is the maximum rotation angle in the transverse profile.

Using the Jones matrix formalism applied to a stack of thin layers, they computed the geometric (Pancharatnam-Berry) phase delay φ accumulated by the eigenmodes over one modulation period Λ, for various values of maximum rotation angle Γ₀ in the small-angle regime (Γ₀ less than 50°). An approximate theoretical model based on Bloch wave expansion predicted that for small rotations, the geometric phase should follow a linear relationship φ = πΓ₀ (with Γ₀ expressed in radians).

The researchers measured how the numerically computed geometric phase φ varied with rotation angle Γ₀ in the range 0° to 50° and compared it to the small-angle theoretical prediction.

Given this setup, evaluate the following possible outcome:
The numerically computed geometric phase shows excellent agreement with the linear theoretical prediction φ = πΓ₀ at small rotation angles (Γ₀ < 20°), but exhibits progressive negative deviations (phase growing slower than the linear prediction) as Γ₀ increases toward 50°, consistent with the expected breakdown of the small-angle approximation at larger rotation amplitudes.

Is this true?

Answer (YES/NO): NO